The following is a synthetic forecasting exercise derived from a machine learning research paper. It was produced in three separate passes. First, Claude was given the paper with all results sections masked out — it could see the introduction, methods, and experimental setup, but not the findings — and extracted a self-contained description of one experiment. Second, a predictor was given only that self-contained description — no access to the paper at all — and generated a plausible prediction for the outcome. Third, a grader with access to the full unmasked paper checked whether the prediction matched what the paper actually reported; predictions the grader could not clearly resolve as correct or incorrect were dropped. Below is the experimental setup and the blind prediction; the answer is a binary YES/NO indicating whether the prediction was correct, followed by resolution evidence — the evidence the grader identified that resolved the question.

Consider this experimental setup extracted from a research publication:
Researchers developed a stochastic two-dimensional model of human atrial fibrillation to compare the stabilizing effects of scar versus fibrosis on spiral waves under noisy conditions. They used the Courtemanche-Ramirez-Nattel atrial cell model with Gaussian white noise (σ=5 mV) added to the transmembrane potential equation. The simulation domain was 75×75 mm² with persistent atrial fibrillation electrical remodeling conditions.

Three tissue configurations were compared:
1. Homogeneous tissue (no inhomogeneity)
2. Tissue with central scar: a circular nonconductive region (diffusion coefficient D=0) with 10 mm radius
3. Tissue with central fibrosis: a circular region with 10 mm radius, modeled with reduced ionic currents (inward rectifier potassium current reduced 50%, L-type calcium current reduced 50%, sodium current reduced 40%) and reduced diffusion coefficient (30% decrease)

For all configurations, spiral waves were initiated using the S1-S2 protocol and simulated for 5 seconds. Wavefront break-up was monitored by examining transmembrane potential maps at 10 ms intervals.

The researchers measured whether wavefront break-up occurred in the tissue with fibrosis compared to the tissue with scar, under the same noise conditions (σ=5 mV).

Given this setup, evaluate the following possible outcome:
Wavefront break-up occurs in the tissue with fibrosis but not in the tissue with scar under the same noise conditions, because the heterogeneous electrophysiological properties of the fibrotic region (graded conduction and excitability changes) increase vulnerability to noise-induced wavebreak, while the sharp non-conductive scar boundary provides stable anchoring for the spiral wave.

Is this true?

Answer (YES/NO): NO